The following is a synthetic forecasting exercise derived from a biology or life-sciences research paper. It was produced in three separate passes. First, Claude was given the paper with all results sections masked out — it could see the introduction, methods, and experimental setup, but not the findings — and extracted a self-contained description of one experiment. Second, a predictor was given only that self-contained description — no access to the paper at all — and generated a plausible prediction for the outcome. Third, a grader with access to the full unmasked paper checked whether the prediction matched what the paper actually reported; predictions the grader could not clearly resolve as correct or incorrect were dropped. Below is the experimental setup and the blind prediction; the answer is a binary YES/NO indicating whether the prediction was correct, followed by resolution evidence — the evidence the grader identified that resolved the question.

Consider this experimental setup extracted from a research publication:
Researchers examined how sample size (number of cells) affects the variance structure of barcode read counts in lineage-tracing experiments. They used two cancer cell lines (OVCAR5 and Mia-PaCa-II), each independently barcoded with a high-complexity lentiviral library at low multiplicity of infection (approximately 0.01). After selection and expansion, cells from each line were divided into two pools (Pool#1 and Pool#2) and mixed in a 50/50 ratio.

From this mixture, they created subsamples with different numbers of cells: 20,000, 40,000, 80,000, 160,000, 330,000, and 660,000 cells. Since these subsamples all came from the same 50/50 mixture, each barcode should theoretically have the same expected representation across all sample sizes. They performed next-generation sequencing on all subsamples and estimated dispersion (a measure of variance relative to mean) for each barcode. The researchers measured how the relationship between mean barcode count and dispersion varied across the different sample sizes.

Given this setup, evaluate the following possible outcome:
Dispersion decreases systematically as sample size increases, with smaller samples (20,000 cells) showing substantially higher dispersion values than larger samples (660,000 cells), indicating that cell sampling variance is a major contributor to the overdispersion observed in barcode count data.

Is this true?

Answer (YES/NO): YES